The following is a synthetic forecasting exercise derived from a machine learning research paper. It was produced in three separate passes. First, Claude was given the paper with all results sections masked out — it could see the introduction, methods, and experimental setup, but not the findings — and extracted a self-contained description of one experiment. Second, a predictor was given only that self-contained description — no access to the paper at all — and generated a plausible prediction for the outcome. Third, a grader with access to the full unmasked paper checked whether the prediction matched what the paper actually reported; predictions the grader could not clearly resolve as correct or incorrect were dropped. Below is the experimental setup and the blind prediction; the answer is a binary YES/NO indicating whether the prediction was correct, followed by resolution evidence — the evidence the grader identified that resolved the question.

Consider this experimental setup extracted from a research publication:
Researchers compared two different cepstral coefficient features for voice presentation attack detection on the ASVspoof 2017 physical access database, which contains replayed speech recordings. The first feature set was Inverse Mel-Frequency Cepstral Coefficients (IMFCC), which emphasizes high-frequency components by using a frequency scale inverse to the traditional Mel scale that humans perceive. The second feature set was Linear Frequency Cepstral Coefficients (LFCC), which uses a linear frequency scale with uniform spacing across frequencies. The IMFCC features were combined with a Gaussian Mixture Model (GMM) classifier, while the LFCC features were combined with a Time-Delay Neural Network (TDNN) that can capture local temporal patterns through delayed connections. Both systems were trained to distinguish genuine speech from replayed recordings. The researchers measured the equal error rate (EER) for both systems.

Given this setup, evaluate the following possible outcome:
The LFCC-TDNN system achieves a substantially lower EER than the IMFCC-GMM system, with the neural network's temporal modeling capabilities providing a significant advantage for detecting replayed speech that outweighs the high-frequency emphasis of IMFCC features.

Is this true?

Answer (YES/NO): NO